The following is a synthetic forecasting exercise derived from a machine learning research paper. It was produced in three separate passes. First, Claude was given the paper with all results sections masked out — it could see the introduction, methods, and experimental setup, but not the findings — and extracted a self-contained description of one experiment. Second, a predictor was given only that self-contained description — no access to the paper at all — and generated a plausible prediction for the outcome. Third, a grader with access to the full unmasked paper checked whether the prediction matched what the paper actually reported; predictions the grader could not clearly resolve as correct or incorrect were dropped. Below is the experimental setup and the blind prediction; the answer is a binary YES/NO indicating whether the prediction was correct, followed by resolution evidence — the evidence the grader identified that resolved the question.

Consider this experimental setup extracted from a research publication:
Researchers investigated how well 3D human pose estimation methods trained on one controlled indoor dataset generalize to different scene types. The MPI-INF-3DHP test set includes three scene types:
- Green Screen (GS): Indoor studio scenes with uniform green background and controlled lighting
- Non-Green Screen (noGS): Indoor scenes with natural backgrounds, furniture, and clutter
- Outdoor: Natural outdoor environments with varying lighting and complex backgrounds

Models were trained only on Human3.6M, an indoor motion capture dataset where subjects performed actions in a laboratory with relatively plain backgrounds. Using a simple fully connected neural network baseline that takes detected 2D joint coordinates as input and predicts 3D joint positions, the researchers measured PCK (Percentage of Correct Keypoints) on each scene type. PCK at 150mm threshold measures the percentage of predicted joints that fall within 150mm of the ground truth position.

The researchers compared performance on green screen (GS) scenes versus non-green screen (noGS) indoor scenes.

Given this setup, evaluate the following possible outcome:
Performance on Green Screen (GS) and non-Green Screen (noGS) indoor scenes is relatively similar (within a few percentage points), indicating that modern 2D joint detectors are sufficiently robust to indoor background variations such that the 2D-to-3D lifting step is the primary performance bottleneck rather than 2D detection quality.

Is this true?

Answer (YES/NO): NO